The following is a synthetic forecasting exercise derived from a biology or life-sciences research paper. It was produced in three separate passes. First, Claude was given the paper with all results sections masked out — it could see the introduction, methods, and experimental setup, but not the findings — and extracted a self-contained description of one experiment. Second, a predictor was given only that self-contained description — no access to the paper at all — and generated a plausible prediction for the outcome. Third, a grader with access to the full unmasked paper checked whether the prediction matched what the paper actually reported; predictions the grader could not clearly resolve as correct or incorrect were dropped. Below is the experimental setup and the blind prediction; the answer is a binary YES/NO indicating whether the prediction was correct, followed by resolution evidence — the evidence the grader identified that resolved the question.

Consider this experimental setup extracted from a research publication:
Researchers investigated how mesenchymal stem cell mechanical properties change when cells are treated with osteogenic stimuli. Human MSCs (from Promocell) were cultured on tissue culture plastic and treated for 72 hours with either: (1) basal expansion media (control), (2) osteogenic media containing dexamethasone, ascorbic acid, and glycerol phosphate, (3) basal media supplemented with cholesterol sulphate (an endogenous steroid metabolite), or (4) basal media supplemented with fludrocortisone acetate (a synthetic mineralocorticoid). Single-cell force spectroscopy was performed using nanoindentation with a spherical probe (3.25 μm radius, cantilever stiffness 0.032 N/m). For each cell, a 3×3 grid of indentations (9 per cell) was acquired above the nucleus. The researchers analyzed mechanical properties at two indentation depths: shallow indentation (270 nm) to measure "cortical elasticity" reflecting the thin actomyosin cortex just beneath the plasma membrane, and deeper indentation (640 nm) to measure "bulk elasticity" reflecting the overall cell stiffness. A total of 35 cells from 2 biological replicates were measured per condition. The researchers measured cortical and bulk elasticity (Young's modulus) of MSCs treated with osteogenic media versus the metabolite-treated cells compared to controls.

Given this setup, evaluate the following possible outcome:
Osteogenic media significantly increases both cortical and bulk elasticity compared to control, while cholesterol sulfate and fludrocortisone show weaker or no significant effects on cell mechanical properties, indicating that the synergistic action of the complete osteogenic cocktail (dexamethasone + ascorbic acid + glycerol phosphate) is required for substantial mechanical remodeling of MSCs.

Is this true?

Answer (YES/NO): NO